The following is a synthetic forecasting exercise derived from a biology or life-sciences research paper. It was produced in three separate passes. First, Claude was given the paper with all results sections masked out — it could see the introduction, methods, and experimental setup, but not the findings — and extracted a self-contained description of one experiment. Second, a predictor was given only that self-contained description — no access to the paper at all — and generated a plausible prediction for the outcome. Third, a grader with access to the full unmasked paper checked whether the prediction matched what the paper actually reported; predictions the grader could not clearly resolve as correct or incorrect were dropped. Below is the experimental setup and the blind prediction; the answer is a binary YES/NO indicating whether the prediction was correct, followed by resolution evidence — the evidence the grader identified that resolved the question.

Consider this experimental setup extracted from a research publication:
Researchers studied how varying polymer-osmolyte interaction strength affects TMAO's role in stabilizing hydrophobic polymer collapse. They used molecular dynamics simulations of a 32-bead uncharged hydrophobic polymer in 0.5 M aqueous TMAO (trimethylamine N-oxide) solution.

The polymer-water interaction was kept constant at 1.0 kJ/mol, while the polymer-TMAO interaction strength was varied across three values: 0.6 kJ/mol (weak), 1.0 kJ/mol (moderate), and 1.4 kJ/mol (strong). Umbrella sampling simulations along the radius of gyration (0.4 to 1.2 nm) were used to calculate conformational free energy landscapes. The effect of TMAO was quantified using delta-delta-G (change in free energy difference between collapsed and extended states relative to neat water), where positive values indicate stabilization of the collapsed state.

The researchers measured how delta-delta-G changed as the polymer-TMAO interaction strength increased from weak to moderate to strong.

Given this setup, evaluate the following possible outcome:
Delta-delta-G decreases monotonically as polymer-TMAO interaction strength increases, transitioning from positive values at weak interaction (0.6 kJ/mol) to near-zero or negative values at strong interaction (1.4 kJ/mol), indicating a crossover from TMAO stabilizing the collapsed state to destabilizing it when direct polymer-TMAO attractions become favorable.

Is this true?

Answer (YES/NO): NO